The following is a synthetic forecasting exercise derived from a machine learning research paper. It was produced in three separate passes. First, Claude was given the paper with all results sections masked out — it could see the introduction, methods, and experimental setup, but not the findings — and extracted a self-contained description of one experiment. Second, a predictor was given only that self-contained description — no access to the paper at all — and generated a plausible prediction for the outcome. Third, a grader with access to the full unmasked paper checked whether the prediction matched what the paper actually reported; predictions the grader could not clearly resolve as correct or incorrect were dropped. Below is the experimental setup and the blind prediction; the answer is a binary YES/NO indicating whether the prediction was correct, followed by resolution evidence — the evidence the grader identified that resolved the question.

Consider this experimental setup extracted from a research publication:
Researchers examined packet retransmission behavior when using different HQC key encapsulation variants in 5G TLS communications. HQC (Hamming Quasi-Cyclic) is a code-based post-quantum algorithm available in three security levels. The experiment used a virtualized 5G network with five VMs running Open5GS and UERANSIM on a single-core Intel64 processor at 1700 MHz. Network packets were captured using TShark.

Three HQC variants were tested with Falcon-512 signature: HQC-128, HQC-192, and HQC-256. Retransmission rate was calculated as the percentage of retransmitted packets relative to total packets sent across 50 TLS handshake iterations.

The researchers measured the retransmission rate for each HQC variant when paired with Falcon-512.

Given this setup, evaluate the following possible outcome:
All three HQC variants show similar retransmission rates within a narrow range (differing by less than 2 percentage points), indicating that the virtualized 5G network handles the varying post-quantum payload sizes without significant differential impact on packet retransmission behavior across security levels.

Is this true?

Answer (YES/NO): NO